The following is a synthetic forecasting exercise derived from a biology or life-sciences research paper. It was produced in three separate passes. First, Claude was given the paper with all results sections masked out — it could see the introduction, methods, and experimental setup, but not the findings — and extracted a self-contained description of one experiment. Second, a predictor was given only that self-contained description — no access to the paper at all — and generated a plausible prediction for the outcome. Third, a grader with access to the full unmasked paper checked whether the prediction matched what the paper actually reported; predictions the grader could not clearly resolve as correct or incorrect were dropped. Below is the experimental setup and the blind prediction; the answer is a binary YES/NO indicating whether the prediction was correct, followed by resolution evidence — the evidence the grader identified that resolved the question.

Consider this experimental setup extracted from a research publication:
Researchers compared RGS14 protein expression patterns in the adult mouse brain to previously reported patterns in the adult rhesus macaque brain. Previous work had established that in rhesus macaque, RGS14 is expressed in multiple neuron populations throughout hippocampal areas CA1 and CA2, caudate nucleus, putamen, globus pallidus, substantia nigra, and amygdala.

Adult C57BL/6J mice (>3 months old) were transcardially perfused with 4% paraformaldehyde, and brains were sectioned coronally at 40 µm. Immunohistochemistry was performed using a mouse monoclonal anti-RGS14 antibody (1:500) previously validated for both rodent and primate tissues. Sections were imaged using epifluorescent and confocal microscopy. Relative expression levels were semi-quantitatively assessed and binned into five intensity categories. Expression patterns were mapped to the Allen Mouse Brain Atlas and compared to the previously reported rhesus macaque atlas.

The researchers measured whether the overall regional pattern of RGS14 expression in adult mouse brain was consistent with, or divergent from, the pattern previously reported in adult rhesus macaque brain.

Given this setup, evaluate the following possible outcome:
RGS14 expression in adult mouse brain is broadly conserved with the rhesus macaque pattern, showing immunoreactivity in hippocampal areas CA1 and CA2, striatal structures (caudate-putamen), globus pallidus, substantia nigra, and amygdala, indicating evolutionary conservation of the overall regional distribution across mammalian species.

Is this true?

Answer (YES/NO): YES